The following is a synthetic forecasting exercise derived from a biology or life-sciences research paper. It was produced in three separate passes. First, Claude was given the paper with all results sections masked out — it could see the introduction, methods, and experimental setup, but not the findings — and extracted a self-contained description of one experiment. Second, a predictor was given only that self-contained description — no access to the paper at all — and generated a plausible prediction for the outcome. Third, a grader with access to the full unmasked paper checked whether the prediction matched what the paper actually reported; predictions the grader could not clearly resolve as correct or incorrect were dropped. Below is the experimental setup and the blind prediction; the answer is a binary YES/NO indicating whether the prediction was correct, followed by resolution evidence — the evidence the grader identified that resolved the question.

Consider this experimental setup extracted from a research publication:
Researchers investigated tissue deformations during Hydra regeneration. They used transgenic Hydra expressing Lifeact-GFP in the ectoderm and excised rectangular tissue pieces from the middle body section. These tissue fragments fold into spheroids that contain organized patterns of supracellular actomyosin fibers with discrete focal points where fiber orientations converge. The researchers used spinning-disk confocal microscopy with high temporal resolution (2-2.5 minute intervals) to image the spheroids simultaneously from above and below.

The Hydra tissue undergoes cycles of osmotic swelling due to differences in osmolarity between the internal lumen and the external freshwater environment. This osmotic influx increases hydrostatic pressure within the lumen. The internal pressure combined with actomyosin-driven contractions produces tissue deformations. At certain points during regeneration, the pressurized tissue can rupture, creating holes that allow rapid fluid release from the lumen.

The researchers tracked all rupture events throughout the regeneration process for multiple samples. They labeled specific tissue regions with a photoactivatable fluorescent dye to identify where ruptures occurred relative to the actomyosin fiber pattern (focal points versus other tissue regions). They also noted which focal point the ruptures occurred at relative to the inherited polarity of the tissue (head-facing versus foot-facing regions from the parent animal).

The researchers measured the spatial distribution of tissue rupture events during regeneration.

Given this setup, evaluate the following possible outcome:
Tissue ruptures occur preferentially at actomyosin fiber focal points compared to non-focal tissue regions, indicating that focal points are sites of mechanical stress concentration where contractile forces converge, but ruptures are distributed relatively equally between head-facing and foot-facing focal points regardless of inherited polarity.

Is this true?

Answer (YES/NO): NO